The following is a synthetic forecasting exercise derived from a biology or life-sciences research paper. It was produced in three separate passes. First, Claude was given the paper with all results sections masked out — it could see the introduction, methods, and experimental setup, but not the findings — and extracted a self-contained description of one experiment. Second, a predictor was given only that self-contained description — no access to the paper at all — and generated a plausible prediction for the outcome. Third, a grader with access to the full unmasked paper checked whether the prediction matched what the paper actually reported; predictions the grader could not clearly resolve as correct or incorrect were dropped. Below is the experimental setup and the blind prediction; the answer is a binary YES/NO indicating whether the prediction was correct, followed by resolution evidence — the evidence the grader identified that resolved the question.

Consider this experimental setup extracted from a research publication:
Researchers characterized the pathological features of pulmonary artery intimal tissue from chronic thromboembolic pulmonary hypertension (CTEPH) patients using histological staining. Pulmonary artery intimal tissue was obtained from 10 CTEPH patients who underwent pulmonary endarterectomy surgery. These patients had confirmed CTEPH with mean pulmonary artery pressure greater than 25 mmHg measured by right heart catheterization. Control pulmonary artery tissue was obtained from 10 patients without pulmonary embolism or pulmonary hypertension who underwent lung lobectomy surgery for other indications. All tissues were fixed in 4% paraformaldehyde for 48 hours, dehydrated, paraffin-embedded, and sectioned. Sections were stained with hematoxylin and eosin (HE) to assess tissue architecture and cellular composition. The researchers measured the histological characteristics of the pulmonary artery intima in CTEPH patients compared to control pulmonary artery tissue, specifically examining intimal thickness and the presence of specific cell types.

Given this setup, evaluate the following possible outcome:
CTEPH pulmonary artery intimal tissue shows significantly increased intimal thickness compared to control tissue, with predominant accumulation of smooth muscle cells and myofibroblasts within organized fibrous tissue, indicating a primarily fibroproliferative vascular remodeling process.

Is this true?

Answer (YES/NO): YES